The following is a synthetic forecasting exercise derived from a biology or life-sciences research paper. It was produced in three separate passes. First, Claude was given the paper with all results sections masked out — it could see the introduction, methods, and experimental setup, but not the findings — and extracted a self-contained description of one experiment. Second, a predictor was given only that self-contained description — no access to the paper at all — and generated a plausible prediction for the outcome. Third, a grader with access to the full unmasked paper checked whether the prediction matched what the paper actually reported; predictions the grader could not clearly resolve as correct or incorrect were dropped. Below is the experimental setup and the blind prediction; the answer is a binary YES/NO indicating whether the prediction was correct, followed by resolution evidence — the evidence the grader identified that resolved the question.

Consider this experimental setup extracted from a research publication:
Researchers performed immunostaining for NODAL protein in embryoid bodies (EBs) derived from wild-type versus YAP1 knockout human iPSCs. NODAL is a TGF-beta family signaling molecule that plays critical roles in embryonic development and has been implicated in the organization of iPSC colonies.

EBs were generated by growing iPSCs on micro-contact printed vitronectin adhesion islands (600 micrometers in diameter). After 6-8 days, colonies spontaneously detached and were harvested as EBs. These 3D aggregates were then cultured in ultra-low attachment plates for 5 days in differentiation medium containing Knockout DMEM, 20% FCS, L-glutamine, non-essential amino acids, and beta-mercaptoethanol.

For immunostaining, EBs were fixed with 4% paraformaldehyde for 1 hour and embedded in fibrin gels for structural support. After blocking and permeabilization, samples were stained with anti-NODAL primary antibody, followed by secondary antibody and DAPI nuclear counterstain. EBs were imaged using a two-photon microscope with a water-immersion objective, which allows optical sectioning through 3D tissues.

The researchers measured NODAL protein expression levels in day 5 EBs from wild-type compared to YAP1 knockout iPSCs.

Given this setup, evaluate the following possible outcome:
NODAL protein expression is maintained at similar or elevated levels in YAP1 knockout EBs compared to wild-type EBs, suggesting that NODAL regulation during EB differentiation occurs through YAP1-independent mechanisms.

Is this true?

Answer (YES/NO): YES